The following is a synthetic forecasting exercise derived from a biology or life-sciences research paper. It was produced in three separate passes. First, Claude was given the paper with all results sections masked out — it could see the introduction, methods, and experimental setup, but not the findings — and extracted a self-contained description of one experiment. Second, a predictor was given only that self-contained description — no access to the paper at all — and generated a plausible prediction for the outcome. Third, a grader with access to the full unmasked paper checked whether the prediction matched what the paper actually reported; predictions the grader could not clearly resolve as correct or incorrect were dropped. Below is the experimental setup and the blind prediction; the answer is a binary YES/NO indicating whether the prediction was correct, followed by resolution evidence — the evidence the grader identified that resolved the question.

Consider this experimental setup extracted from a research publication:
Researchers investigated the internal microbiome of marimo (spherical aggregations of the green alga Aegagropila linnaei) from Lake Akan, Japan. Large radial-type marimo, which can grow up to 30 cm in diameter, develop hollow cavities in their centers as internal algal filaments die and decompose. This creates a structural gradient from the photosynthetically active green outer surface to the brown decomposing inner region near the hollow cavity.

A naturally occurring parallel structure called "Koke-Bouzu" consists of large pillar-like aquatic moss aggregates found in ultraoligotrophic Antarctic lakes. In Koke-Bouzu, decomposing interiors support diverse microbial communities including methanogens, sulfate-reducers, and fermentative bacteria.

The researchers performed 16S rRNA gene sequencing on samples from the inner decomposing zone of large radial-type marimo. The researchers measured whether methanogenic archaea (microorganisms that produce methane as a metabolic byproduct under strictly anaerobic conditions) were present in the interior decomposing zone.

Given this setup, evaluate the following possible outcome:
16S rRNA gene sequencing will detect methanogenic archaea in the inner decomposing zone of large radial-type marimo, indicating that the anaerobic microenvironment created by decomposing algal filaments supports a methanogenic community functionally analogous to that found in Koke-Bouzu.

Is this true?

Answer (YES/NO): NO